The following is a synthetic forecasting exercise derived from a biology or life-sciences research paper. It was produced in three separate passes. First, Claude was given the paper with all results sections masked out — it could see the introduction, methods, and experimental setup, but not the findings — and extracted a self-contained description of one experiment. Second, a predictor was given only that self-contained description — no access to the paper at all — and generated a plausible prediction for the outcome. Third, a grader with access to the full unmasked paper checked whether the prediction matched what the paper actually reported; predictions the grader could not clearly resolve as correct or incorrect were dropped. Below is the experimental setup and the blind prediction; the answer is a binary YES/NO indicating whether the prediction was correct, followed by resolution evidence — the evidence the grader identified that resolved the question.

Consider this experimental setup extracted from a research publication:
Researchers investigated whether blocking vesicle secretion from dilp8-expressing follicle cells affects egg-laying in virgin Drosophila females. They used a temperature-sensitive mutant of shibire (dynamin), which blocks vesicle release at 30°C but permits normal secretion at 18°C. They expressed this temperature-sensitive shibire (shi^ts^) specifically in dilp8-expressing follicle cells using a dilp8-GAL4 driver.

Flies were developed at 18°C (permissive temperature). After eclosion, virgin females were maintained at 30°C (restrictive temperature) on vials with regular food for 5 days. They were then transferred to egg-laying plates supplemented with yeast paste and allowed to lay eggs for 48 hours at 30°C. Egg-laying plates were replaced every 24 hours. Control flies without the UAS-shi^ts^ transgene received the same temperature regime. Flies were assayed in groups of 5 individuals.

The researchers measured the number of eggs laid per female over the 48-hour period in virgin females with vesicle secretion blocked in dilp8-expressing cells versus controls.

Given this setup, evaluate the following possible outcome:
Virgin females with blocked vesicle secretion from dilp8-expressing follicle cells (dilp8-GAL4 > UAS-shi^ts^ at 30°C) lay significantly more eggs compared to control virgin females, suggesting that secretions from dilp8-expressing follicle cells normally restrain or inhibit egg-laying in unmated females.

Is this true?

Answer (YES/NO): NO